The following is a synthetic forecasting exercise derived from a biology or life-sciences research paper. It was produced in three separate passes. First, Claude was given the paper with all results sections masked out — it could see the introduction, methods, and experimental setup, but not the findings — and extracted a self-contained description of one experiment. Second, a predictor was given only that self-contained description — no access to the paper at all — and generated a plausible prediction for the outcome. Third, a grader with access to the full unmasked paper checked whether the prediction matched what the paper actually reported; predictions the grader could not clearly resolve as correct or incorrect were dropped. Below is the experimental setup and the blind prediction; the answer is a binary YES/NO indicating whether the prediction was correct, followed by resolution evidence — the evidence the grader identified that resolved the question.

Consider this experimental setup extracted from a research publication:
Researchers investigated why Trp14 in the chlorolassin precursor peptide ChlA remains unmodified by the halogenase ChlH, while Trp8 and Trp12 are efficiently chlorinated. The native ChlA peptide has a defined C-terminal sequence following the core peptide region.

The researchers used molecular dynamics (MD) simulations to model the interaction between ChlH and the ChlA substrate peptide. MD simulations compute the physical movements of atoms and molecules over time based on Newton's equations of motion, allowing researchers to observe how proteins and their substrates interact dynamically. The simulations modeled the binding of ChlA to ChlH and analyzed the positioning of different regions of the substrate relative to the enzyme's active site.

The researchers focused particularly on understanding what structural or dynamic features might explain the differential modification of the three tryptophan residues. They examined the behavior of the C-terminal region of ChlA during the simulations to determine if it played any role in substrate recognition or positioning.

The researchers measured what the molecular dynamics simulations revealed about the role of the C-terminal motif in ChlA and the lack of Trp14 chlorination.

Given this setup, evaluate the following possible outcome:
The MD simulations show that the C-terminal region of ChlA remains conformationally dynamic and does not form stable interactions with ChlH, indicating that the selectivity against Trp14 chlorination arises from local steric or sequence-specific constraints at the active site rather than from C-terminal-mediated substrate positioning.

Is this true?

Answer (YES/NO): NO